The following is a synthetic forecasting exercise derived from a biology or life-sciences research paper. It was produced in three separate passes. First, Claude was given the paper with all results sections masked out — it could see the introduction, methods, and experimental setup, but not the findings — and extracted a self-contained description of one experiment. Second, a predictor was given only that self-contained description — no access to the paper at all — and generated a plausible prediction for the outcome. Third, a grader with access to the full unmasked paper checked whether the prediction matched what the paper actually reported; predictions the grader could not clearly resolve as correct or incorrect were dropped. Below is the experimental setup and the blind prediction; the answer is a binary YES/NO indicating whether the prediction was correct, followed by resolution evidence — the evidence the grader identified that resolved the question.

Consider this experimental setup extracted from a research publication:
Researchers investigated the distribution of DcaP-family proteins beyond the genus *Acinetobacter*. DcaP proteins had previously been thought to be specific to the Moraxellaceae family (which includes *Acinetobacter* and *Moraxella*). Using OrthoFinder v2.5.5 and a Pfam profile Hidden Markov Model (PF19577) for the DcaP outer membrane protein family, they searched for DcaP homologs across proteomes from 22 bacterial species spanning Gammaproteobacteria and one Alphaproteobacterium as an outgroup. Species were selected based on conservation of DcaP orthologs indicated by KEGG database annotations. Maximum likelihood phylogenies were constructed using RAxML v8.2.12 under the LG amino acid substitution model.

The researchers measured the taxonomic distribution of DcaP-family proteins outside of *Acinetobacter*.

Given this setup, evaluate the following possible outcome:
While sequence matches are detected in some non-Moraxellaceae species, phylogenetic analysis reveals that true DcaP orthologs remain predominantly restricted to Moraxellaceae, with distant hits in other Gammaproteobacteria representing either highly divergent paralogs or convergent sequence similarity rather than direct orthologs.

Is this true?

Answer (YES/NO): NO